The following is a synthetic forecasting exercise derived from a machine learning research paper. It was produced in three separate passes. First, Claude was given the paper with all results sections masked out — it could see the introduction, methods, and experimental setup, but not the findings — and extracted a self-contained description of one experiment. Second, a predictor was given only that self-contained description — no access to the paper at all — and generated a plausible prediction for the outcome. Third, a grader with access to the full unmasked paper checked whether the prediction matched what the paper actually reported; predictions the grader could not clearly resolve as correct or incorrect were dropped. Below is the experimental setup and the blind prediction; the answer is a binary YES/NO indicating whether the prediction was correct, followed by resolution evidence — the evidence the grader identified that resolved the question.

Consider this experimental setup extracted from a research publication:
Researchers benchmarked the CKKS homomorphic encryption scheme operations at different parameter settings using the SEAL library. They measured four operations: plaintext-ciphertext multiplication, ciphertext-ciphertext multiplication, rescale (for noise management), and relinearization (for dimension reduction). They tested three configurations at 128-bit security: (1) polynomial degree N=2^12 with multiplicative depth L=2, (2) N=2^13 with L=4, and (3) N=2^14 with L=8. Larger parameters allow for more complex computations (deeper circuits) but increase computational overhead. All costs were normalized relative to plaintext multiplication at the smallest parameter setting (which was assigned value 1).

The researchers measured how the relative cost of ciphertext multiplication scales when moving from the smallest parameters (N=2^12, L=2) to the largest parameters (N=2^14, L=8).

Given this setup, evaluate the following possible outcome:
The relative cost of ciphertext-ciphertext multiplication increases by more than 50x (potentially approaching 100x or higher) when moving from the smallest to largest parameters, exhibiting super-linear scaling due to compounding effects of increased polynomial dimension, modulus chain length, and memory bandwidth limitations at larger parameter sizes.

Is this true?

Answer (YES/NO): NO